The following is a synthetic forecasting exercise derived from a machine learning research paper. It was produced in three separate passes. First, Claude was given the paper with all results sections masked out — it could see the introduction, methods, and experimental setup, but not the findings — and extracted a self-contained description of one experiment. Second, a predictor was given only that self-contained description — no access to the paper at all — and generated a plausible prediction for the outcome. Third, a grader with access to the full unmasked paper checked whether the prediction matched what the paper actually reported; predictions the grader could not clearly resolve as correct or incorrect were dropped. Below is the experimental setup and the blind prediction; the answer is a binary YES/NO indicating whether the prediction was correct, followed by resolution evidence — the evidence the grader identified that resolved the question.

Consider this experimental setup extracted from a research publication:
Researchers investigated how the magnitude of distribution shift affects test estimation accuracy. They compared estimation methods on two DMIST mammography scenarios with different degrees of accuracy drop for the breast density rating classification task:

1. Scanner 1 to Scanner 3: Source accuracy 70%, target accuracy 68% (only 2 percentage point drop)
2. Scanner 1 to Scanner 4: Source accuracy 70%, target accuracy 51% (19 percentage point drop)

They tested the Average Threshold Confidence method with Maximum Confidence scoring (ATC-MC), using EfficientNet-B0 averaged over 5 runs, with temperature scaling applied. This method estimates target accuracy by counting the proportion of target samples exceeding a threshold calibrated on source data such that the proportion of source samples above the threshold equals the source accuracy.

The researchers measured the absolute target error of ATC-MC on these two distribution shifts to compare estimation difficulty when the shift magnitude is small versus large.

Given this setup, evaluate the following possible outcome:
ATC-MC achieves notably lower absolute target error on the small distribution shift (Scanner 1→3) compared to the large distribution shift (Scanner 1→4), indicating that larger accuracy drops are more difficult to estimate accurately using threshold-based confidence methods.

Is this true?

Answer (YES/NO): YES